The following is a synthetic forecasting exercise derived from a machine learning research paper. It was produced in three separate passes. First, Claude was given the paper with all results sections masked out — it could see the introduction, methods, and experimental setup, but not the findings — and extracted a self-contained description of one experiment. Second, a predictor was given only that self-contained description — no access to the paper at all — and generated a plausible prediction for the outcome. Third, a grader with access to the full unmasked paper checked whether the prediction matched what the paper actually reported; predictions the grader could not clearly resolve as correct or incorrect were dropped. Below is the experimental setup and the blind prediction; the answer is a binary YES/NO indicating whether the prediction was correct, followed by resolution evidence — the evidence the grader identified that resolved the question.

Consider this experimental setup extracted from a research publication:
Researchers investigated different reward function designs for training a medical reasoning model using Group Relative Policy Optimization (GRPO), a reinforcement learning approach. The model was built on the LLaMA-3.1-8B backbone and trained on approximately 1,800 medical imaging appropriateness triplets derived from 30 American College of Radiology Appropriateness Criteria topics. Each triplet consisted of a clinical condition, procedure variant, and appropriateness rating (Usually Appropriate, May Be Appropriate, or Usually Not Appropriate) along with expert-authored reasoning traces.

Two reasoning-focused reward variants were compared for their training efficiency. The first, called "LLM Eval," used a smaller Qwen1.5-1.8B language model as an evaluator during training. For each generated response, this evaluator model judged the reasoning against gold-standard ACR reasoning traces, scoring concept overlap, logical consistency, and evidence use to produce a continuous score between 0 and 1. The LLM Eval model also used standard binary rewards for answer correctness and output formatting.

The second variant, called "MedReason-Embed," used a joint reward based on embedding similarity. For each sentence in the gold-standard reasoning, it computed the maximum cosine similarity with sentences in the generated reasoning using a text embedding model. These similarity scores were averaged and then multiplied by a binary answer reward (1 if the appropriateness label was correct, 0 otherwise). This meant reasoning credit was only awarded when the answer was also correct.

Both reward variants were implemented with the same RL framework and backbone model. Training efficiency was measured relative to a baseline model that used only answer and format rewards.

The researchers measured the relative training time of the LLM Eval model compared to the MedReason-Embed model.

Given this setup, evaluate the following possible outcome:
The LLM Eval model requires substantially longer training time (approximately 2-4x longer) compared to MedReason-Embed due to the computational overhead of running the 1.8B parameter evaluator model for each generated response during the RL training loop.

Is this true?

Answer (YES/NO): NO